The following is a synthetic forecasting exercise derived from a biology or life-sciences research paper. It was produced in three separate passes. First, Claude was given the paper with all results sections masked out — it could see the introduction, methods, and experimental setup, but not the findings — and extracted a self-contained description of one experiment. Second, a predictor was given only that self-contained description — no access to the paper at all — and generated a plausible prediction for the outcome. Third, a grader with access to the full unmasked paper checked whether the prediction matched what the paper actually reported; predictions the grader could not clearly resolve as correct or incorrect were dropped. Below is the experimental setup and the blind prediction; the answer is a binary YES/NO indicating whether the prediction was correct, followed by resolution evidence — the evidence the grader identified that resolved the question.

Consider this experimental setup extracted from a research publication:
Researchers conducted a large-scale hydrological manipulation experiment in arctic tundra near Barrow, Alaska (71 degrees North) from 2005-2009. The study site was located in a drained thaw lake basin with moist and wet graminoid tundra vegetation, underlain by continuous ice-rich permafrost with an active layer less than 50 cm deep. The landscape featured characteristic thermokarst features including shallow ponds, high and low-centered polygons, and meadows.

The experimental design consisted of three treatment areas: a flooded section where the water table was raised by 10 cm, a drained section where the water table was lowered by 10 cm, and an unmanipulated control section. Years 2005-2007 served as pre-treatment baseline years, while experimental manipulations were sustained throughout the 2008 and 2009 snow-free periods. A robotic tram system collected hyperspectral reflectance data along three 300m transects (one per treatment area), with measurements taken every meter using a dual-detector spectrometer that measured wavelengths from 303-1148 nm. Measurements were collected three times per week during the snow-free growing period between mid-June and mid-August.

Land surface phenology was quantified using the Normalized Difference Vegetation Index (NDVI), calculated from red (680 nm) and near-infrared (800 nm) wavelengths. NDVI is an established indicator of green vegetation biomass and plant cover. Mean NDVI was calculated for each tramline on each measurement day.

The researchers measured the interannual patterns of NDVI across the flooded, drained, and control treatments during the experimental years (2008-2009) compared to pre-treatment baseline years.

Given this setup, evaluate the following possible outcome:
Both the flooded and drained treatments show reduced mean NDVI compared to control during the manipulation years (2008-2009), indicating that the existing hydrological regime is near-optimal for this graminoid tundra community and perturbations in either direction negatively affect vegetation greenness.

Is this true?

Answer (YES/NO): NO